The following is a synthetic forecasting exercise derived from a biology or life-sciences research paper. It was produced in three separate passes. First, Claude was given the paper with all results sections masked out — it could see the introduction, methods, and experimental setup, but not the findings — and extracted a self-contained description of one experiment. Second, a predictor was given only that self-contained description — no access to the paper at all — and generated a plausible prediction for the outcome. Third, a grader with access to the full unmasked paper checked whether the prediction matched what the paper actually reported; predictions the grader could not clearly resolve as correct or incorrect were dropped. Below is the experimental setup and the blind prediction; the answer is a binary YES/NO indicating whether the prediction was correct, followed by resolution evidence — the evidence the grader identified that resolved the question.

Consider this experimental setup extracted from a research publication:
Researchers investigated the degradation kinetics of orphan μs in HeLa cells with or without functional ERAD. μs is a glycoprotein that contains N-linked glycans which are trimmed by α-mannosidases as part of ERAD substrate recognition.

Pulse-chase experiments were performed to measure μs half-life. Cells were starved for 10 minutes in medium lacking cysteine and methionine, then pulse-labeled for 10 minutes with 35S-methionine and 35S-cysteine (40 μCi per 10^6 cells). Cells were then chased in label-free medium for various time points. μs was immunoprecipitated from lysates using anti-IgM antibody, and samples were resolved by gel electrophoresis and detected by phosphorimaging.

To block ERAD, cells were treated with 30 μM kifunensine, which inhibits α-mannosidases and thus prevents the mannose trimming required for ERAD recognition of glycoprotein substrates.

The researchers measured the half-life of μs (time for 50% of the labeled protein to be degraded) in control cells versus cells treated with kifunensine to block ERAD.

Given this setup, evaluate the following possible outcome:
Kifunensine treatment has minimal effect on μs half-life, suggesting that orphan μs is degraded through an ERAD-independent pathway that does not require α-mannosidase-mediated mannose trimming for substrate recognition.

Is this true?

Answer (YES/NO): NO